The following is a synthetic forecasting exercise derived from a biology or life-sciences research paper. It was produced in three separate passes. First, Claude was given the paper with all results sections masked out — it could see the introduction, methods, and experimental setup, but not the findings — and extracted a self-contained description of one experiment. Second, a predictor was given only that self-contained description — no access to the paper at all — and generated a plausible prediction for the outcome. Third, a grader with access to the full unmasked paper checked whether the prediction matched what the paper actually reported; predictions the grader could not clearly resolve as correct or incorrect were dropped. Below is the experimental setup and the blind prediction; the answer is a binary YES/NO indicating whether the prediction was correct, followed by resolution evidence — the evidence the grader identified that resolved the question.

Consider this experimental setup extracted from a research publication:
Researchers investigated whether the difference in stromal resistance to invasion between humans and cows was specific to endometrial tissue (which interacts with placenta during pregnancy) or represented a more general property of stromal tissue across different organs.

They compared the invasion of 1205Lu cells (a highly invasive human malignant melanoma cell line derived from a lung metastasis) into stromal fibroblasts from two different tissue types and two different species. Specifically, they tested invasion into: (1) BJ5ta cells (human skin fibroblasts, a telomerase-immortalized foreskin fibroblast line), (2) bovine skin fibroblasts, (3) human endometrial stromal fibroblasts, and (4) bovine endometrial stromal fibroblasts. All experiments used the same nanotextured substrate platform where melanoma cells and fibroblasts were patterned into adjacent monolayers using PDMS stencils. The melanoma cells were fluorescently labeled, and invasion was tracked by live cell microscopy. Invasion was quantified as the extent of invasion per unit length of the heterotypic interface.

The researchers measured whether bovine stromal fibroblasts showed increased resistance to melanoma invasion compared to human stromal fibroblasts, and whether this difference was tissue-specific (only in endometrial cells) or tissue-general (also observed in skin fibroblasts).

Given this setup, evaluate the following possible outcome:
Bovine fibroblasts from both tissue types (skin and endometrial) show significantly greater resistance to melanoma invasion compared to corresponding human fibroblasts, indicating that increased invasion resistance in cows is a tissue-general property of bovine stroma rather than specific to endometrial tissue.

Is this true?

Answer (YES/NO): YES